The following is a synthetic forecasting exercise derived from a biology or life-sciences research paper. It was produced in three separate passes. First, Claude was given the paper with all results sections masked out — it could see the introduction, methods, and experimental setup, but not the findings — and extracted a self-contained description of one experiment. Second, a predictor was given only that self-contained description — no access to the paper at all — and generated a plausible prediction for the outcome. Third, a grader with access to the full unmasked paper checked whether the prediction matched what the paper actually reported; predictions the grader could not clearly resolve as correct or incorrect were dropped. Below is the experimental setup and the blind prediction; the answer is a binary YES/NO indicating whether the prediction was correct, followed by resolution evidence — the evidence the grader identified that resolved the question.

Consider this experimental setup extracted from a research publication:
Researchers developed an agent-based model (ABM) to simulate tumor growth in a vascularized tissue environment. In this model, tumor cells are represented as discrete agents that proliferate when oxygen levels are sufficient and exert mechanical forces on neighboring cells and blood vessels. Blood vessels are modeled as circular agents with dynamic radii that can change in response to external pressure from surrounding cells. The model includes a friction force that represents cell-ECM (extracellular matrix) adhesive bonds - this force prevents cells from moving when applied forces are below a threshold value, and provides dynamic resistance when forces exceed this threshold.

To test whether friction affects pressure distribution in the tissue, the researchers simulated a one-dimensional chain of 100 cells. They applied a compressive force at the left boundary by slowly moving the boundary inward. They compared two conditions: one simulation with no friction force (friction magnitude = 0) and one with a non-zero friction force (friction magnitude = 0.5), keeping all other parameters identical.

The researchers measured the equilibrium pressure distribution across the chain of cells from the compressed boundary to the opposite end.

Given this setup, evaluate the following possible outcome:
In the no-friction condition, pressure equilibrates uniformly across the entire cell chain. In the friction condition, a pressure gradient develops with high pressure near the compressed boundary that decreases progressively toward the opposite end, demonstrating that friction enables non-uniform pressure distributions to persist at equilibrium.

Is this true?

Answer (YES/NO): YES